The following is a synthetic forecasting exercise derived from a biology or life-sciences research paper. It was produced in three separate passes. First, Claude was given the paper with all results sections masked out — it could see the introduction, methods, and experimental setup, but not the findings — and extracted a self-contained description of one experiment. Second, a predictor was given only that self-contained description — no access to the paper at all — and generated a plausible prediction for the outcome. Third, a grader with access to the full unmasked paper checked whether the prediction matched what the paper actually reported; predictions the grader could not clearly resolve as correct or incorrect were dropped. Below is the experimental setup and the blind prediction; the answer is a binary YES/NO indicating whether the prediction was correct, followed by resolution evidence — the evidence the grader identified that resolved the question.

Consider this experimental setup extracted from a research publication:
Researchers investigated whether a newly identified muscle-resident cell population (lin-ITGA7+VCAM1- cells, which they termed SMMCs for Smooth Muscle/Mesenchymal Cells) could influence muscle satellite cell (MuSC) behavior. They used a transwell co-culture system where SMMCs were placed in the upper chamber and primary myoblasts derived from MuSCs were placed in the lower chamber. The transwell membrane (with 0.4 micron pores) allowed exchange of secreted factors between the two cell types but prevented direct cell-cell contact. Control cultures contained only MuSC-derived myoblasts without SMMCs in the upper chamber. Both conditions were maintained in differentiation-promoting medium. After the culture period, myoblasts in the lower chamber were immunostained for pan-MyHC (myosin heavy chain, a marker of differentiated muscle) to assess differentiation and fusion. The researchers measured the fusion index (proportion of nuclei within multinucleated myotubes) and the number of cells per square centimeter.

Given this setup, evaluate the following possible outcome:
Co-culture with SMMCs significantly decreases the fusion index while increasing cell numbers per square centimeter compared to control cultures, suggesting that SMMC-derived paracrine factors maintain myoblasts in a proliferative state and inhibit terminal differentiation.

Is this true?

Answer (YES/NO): NO